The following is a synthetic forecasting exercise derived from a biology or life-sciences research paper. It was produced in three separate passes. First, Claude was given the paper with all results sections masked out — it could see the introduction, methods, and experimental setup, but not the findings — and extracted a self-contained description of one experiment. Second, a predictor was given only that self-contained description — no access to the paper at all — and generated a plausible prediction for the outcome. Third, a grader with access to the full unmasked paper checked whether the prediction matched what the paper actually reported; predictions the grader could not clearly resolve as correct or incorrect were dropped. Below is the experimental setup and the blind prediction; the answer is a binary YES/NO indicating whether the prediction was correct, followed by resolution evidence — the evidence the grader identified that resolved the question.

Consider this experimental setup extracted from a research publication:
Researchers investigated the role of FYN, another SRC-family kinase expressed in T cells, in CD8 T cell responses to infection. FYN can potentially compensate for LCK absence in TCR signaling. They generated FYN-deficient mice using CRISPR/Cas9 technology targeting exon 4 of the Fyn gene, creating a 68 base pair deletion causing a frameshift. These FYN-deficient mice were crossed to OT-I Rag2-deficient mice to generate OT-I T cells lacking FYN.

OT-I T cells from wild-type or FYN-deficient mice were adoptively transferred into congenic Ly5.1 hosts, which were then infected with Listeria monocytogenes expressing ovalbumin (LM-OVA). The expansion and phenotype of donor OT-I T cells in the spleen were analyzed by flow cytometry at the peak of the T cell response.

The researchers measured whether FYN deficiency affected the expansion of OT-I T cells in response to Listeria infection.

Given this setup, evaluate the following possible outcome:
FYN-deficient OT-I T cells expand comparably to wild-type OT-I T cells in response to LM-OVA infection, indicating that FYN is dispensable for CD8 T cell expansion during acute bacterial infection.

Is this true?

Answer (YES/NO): YES